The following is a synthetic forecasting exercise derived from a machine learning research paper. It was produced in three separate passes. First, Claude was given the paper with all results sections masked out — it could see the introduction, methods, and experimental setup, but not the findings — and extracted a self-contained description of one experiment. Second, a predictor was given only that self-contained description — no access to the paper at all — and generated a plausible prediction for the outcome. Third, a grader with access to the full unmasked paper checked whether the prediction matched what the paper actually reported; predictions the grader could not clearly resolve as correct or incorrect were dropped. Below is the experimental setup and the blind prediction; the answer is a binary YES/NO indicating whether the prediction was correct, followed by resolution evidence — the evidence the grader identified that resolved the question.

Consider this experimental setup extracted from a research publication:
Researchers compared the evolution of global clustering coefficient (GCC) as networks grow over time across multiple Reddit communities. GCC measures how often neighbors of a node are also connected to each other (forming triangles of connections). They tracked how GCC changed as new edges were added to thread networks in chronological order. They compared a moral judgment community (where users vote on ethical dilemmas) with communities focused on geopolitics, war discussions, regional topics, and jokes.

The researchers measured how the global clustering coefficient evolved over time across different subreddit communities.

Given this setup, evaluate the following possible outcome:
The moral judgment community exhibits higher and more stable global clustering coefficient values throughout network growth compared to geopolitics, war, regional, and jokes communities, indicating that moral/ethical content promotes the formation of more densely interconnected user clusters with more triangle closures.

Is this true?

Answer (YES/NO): NO